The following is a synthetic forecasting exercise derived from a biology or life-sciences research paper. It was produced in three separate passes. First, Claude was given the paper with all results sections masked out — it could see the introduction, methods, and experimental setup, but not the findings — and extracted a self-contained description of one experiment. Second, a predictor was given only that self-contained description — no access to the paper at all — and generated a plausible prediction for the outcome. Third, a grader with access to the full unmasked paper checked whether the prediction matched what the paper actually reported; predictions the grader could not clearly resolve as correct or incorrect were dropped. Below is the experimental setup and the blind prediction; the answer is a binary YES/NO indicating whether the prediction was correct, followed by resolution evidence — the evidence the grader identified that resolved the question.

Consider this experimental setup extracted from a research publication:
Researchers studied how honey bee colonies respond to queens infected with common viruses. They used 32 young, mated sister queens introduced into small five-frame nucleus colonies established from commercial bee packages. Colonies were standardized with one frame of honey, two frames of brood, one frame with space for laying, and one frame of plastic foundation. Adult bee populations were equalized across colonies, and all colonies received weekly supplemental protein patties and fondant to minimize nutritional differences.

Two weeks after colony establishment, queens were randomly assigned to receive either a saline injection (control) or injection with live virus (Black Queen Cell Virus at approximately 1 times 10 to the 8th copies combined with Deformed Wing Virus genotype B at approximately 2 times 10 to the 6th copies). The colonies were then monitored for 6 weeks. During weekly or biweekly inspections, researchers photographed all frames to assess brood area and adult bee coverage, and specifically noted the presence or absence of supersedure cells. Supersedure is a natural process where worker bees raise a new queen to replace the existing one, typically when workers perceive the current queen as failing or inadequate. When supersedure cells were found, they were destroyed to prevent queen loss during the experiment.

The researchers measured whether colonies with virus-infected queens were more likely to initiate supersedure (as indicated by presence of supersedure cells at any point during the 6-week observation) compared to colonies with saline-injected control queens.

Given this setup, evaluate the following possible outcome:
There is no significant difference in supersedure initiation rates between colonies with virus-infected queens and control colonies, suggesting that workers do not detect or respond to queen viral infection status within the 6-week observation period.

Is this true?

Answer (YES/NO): NO